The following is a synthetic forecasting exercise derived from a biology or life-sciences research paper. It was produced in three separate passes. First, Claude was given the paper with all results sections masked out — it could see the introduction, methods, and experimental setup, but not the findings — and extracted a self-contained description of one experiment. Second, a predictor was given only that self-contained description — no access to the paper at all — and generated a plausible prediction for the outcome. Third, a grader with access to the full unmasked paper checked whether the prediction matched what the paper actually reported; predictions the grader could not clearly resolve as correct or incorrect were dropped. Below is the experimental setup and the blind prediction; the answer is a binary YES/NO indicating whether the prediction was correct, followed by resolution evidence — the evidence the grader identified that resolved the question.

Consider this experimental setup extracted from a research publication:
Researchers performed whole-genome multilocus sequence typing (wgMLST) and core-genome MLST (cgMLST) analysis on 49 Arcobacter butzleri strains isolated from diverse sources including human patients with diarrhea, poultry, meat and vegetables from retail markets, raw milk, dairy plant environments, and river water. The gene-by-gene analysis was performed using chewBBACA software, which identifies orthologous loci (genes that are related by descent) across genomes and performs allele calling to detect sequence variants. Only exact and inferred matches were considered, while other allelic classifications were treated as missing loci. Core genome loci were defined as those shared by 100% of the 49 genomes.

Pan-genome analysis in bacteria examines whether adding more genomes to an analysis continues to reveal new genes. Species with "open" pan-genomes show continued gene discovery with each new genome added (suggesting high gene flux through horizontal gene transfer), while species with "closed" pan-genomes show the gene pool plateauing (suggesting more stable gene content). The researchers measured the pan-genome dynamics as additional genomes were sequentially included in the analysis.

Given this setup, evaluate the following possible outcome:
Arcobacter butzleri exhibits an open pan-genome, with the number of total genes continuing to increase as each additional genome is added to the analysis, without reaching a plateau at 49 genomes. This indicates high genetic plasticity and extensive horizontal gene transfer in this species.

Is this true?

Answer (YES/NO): YES